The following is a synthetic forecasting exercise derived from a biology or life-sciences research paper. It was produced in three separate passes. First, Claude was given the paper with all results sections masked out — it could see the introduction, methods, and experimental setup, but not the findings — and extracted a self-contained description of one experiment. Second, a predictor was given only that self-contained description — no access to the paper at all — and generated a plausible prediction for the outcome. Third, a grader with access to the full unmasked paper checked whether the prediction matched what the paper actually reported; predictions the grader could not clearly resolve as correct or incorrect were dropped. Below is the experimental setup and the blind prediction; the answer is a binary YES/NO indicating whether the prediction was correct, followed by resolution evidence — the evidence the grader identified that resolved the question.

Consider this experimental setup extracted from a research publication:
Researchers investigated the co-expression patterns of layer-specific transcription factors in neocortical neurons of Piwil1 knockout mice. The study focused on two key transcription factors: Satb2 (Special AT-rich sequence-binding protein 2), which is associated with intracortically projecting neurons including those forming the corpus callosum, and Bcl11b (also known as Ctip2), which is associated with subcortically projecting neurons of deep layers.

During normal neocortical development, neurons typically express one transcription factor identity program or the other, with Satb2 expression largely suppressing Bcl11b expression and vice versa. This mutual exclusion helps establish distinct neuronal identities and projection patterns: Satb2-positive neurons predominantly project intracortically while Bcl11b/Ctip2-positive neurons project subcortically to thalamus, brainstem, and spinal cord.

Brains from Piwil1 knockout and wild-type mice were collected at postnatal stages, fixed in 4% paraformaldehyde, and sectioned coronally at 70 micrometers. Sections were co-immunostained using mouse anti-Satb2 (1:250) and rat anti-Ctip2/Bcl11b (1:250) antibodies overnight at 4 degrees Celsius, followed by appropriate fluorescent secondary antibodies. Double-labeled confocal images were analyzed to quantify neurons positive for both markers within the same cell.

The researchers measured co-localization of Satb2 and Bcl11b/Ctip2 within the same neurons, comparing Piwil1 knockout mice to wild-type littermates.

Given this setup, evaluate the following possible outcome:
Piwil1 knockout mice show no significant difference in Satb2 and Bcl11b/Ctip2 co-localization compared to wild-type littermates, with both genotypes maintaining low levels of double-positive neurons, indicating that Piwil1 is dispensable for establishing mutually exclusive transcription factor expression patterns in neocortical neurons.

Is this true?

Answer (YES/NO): NO